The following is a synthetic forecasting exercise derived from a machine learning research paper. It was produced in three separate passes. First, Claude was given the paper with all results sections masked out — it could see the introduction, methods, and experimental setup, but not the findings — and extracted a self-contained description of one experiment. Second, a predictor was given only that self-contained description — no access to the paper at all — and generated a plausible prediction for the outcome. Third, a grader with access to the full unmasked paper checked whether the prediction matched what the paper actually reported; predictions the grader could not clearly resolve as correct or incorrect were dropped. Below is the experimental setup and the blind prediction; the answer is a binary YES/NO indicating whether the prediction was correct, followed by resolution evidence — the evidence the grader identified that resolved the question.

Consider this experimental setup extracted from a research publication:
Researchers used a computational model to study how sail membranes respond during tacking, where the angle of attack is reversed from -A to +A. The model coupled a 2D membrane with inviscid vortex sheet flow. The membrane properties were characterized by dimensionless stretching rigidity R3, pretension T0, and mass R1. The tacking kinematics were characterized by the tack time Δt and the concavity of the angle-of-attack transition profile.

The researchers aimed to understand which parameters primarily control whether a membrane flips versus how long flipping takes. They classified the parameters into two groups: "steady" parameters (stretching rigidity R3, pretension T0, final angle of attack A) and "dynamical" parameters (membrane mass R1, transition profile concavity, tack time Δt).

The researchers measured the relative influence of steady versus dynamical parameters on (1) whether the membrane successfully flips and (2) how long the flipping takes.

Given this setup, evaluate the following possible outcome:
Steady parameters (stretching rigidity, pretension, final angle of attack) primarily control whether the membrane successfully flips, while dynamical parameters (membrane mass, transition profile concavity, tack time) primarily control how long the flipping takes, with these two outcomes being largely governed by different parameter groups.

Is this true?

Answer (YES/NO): YES